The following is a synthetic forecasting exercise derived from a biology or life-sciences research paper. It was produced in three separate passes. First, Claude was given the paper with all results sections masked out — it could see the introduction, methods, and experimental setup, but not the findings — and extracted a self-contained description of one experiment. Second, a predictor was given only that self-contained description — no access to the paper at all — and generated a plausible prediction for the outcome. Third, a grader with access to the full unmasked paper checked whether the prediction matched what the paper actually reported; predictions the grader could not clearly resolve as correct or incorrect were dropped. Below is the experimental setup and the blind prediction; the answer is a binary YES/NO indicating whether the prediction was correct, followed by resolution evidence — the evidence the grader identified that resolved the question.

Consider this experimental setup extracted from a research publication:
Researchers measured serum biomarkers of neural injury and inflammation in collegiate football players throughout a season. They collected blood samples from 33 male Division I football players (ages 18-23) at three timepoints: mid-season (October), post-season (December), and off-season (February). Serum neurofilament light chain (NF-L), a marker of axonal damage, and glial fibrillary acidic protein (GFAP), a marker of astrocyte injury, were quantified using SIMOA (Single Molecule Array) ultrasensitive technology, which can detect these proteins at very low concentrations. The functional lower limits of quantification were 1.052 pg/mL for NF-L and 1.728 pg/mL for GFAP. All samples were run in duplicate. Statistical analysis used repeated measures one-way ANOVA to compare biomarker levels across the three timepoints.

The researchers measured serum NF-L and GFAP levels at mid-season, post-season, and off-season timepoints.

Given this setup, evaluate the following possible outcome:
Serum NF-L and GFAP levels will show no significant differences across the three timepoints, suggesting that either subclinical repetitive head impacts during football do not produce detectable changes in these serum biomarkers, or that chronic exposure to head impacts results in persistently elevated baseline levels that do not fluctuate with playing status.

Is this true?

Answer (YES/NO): NO